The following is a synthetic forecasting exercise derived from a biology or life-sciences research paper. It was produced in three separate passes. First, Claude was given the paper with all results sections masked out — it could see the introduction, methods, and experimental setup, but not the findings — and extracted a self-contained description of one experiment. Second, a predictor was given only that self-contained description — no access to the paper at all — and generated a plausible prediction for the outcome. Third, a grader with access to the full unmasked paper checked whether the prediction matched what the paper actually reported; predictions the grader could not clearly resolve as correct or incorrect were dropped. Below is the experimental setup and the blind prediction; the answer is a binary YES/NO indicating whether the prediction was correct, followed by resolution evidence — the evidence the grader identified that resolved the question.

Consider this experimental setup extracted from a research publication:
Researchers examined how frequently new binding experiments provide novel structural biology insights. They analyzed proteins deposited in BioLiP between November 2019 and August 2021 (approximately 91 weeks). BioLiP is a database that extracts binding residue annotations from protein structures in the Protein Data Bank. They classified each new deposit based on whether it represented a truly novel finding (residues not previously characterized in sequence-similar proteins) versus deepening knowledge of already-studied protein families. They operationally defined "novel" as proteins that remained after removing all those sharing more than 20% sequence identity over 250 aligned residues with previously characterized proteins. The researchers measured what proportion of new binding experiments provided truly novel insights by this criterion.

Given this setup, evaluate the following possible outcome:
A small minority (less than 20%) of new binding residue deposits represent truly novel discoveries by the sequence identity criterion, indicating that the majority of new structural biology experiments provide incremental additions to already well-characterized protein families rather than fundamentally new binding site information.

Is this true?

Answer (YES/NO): YES